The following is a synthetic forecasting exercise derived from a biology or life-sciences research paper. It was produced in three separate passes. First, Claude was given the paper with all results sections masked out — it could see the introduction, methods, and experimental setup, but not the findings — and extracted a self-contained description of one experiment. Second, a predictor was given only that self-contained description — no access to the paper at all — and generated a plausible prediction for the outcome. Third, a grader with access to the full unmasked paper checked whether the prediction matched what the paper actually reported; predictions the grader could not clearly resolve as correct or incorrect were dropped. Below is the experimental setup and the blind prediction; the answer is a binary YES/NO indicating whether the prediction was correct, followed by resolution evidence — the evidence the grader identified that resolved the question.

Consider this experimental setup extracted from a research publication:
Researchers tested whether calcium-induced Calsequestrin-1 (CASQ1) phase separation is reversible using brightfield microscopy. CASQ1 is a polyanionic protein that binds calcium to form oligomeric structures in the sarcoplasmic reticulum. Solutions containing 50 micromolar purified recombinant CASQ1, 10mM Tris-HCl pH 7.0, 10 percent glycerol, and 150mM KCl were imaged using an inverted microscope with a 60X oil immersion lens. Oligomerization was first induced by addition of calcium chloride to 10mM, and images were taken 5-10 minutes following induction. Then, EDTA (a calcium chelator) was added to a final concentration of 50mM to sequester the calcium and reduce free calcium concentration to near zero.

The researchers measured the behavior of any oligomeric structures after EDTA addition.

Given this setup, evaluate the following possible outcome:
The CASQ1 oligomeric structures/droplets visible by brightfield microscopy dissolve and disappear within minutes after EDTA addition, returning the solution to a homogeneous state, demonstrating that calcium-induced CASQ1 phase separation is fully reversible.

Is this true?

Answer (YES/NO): YES